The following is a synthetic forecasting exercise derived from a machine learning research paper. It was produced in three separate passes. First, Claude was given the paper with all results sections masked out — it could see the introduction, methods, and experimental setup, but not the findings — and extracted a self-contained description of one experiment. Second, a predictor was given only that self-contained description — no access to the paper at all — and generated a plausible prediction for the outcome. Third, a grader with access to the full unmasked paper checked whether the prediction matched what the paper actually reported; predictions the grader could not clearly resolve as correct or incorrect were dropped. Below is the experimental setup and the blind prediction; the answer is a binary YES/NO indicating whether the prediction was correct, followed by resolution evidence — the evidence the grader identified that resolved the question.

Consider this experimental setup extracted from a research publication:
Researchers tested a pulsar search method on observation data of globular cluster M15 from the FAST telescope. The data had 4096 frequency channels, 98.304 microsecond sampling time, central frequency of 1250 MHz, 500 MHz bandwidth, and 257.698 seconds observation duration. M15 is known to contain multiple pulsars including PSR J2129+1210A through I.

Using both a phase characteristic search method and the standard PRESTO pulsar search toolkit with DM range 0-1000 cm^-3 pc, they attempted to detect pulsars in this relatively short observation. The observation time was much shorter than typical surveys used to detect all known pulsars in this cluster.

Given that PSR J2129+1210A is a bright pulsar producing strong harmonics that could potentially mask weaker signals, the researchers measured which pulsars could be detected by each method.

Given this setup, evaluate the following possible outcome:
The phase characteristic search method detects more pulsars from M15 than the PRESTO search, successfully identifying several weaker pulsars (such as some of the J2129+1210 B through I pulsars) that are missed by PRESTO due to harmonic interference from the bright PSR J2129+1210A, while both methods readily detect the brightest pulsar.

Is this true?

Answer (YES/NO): NO